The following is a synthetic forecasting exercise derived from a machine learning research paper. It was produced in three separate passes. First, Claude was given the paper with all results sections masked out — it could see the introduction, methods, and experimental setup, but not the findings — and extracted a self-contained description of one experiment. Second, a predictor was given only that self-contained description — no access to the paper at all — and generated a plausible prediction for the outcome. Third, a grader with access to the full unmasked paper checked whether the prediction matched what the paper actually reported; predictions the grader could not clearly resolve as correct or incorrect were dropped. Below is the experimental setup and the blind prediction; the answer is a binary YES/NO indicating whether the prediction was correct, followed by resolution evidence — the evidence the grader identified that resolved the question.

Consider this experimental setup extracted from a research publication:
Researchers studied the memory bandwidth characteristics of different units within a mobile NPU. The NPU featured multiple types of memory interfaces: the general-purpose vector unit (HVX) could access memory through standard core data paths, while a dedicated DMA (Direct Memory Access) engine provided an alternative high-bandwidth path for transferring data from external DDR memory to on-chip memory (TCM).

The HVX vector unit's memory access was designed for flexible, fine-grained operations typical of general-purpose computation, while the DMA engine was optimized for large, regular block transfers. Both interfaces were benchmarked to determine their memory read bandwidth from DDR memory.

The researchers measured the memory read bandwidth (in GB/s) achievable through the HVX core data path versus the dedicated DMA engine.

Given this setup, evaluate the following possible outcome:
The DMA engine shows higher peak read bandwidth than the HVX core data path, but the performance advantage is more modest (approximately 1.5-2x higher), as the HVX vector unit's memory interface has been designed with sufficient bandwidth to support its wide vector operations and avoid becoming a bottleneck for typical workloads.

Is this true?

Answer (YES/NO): NO